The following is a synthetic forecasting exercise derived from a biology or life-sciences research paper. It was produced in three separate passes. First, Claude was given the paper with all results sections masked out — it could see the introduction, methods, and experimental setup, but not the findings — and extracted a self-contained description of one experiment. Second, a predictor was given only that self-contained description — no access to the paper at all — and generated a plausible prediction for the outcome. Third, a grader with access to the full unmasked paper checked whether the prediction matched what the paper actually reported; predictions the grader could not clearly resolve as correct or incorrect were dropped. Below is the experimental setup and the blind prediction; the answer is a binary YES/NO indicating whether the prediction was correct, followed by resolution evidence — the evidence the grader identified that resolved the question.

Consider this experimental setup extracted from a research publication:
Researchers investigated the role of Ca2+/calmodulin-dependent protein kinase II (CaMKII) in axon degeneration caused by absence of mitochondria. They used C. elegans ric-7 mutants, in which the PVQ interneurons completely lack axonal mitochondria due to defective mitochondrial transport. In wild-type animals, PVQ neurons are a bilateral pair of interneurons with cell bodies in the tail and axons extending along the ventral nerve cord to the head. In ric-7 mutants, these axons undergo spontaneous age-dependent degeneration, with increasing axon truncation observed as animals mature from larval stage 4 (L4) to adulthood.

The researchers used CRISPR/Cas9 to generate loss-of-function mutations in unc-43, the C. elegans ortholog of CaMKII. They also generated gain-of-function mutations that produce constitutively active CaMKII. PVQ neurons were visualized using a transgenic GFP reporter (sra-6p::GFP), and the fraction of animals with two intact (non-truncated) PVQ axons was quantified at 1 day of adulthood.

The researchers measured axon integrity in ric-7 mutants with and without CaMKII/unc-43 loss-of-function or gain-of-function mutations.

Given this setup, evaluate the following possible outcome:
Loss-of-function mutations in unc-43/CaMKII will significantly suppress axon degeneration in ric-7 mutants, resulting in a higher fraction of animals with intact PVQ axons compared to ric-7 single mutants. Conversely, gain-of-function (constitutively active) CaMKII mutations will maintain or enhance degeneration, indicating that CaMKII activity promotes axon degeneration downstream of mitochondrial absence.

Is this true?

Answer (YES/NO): NO